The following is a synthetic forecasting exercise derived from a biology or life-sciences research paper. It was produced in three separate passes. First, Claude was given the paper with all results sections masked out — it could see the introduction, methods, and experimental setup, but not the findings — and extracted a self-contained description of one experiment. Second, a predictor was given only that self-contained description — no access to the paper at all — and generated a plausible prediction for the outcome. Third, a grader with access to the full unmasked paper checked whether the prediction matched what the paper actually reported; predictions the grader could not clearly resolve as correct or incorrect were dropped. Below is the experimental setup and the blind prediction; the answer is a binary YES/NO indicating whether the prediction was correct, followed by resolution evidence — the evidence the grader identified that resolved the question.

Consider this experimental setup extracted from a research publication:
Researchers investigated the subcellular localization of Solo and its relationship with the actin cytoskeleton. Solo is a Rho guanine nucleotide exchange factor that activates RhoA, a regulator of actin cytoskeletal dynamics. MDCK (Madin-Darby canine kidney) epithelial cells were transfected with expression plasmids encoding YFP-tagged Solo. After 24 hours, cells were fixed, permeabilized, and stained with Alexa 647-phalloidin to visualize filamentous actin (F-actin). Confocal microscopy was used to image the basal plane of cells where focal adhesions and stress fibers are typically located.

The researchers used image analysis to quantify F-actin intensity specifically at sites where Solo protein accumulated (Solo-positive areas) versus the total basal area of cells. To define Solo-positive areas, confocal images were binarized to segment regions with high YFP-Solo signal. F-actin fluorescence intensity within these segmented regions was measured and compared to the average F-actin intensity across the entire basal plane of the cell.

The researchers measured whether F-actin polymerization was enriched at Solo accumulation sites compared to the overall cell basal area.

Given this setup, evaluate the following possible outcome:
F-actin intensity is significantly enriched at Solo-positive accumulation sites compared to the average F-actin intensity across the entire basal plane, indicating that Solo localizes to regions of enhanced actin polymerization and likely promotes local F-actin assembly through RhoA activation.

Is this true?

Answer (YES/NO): YES